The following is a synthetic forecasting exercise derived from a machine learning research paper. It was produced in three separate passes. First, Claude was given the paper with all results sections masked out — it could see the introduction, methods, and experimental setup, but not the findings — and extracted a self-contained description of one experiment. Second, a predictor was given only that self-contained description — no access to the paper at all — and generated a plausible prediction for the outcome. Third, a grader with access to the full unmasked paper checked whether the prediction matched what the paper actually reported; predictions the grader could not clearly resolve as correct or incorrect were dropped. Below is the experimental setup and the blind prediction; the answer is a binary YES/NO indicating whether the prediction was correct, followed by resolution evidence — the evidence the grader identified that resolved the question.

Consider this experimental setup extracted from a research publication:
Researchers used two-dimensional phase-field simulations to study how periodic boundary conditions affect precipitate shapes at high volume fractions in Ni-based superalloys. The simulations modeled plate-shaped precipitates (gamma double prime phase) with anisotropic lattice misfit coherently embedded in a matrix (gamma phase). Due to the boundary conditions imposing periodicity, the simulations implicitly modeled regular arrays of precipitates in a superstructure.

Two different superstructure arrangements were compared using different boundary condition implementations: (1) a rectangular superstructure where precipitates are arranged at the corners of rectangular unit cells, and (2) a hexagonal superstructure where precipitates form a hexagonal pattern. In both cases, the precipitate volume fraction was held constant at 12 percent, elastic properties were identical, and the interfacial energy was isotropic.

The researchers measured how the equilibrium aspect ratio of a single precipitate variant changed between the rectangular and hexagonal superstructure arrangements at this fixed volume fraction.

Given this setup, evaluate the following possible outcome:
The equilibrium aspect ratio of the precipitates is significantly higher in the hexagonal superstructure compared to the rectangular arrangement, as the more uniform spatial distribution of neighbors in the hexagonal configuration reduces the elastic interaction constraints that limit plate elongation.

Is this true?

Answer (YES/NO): NO